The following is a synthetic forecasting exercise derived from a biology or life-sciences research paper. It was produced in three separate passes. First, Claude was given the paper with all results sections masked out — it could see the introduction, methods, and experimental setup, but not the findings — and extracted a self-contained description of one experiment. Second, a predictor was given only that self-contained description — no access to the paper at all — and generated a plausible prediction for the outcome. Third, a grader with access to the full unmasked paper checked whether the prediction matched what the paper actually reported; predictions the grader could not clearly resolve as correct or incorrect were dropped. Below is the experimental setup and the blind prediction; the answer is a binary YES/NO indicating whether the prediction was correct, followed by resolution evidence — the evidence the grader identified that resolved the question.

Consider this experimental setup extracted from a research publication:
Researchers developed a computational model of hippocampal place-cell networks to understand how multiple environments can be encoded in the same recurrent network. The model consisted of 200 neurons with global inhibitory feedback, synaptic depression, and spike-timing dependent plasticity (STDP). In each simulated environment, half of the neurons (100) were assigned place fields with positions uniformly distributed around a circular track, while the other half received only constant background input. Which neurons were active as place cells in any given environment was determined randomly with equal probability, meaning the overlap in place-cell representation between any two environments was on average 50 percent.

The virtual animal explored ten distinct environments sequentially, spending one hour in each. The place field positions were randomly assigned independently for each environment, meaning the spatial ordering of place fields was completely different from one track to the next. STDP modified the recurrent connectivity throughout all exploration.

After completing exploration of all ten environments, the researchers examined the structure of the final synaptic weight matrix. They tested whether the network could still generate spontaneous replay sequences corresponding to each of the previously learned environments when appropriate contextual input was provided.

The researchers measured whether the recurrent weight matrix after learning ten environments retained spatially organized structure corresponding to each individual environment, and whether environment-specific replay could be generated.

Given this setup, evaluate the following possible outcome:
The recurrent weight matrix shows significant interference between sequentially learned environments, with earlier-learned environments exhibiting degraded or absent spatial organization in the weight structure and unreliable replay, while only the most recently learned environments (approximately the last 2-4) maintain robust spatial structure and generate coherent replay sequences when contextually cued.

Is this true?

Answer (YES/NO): NO